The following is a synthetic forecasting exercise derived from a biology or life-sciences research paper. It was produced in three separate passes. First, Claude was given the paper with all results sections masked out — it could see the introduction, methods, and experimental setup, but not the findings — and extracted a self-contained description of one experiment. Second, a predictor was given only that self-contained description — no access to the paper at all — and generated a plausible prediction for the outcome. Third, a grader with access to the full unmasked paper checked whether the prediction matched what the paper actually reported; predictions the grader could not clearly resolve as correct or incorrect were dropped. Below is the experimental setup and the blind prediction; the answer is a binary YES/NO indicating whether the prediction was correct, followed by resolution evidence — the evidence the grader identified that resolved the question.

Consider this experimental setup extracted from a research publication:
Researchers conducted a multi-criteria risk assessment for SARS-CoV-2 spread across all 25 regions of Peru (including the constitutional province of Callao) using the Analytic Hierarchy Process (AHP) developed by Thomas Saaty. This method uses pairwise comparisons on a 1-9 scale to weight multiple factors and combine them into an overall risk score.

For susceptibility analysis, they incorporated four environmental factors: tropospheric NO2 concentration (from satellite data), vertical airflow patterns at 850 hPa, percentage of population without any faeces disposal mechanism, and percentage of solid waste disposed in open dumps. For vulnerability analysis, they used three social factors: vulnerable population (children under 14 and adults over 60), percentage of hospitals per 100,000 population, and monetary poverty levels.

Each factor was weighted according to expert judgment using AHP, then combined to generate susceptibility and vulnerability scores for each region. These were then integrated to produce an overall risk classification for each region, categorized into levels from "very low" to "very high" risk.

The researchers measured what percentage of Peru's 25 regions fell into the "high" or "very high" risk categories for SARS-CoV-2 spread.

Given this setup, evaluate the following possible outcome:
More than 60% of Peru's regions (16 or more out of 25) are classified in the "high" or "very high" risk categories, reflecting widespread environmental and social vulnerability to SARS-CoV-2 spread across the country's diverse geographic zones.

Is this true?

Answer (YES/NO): YES